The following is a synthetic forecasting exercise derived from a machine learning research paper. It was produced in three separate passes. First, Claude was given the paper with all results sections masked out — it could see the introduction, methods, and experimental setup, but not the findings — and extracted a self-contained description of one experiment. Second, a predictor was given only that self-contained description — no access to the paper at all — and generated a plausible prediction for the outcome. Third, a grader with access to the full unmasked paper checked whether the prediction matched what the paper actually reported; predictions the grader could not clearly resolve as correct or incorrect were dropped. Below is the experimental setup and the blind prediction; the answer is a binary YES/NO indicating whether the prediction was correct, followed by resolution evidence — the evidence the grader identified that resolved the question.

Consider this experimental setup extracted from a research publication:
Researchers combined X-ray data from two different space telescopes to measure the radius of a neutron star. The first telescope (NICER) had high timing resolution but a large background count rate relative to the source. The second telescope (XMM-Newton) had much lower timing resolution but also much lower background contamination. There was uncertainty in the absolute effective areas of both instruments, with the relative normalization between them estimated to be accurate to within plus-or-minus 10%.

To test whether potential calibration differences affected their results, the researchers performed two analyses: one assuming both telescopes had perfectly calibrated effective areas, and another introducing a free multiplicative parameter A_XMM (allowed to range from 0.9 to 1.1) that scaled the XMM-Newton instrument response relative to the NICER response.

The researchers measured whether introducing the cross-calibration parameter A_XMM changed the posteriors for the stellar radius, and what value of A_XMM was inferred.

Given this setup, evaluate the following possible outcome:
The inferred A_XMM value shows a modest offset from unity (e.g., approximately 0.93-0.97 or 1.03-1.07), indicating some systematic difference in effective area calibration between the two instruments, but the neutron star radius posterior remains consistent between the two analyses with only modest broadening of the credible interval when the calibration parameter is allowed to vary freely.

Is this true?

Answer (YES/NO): NO